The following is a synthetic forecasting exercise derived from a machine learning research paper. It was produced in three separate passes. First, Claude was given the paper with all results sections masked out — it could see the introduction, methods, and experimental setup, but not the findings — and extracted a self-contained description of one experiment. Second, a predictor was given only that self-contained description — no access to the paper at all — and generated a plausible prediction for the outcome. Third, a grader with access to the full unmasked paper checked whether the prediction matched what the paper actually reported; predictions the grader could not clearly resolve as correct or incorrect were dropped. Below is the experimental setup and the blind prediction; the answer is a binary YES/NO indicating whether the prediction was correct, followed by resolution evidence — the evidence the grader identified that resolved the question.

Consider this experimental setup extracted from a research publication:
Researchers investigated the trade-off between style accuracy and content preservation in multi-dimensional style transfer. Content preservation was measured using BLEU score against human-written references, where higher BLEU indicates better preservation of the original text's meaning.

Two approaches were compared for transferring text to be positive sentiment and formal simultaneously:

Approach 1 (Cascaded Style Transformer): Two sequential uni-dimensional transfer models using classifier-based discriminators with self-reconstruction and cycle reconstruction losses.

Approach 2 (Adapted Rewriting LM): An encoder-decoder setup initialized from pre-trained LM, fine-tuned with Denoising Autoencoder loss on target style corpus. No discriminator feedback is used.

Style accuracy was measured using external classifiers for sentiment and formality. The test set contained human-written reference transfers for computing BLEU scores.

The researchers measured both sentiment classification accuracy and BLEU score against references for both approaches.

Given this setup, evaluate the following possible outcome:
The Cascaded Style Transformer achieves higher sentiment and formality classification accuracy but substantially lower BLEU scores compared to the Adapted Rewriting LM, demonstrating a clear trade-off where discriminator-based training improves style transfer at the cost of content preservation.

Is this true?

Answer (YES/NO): YES